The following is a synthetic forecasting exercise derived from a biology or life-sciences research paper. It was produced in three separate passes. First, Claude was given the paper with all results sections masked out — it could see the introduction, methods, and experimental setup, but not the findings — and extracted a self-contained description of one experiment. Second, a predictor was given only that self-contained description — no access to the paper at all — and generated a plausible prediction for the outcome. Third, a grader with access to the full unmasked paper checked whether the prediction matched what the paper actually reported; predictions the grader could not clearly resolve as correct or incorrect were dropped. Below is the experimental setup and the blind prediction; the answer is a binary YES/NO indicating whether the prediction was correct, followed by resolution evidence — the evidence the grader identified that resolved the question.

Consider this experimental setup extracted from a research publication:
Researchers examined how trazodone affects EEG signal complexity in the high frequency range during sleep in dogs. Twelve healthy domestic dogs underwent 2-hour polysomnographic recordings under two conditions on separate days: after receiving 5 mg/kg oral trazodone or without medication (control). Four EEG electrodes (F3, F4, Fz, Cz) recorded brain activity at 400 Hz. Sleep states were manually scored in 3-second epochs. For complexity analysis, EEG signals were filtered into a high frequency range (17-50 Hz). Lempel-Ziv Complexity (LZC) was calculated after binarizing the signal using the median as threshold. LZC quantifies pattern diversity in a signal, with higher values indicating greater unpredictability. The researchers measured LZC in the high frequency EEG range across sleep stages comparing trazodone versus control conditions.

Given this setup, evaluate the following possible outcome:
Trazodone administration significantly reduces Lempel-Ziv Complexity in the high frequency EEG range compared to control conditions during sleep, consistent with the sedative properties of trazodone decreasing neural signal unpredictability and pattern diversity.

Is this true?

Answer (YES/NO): NO